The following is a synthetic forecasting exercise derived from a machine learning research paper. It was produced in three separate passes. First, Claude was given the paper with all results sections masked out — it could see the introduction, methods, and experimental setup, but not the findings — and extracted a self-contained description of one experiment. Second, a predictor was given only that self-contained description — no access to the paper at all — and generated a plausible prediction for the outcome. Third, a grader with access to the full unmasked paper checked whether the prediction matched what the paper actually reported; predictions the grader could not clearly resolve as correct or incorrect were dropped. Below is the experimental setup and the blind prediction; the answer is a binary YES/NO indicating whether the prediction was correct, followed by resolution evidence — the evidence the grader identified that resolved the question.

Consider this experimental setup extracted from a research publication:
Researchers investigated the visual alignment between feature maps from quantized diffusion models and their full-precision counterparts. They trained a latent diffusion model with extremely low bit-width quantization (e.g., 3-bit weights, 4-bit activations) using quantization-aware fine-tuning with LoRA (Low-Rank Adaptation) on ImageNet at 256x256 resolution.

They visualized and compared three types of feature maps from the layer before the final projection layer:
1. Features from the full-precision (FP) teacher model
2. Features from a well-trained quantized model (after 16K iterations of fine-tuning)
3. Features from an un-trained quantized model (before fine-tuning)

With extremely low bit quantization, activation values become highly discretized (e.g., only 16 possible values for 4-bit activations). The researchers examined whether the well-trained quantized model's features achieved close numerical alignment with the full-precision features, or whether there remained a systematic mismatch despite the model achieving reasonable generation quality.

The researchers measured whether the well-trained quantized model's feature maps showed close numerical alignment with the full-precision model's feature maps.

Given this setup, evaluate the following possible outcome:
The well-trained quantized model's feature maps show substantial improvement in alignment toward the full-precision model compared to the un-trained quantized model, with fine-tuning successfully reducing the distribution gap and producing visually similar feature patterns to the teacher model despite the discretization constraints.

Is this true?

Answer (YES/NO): NO